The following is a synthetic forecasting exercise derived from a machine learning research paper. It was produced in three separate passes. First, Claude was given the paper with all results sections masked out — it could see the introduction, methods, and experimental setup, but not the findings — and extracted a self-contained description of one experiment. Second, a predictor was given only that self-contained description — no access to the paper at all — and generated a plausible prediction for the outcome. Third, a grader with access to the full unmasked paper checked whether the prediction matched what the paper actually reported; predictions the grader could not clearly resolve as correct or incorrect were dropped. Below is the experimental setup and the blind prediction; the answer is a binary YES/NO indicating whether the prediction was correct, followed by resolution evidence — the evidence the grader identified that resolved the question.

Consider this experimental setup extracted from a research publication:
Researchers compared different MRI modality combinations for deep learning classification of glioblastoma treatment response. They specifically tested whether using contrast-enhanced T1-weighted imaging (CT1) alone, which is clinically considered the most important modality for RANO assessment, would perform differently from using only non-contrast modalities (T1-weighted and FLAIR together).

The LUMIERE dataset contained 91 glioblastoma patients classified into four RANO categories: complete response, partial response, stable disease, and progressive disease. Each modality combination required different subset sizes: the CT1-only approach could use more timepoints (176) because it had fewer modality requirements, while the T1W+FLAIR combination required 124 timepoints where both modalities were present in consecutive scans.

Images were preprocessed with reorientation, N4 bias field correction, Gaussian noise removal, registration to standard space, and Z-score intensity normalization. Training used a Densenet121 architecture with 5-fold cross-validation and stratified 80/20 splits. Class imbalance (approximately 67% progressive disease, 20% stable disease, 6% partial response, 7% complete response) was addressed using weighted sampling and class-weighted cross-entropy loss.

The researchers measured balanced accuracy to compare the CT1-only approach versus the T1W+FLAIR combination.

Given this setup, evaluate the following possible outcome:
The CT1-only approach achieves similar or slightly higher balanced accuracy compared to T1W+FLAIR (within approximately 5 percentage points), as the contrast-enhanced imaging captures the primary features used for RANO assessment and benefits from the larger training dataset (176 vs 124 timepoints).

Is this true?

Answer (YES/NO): YES